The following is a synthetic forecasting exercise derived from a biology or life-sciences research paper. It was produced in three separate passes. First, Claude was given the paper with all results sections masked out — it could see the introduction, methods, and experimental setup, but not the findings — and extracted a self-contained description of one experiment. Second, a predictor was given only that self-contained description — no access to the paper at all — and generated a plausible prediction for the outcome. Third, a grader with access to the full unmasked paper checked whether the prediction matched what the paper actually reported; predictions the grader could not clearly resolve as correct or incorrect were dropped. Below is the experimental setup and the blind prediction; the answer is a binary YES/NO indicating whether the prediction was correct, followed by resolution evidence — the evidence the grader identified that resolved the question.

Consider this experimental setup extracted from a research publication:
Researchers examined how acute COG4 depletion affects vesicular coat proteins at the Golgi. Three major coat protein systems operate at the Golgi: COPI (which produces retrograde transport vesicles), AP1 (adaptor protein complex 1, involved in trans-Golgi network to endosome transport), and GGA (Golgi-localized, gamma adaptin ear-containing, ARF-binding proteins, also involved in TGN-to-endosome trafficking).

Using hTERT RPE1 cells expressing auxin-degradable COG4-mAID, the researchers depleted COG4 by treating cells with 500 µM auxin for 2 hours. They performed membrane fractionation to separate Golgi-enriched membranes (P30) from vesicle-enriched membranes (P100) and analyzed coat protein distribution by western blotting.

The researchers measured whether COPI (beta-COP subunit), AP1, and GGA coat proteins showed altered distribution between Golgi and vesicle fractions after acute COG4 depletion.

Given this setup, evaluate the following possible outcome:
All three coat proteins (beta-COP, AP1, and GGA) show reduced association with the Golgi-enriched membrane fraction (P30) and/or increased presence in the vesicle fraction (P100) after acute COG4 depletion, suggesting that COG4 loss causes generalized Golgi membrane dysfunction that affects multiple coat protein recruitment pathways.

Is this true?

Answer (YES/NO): YES